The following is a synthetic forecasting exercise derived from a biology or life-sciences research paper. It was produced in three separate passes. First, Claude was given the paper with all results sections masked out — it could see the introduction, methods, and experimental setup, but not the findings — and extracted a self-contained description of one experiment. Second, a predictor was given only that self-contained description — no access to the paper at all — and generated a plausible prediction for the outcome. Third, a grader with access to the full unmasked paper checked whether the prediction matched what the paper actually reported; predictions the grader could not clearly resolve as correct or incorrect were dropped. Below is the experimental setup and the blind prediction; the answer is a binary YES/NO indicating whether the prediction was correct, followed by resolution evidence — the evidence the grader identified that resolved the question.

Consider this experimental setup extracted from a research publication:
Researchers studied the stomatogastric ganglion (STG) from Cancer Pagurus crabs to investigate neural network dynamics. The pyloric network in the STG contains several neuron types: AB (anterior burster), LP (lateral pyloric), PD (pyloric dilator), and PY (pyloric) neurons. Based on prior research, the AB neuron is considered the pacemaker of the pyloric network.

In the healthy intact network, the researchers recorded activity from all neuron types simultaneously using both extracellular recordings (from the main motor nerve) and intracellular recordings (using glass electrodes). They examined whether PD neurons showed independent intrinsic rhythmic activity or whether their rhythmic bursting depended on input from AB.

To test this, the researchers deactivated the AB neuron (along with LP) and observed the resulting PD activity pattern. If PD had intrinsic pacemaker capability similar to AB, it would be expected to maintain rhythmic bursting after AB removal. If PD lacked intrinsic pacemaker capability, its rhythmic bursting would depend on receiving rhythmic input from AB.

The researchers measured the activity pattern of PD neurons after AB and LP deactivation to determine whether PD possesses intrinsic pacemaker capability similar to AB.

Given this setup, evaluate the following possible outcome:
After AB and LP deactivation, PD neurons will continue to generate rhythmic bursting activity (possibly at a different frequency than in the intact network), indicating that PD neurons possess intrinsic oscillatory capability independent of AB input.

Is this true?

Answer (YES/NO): NO